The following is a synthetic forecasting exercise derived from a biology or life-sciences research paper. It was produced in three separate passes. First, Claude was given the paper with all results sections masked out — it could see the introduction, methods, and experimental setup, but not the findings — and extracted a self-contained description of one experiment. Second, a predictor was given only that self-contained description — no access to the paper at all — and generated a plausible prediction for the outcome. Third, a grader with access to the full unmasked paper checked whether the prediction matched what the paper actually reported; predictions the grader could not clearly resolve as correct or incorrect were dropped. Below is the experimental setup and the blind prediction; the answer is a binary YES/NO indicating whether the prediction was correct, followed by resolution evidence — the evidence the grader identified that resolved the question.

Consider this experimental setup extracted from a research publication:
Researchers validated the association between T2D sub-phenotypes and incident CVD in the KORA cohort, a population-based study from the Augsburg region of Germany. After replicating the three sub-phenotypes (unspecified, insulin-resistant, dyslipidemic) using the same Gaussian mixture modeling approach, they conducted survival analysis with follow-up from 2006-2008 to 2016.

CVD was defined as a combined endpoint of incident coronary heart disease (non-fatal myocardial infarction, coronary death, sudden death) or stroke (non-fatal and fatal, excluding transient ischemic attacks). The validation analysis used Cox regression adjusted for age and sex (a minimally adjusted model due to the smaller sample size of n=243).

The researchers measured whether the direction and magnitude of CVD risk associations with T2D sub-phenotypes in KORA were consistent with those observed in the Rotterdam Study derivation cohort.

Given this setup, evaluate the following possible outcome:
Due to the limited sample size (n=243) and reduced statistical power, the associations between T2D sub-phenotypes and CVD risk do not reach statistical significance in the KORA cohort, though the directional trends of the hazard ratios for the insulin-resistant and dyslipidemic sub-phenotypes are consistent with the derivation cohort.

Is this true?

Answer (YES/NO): YES